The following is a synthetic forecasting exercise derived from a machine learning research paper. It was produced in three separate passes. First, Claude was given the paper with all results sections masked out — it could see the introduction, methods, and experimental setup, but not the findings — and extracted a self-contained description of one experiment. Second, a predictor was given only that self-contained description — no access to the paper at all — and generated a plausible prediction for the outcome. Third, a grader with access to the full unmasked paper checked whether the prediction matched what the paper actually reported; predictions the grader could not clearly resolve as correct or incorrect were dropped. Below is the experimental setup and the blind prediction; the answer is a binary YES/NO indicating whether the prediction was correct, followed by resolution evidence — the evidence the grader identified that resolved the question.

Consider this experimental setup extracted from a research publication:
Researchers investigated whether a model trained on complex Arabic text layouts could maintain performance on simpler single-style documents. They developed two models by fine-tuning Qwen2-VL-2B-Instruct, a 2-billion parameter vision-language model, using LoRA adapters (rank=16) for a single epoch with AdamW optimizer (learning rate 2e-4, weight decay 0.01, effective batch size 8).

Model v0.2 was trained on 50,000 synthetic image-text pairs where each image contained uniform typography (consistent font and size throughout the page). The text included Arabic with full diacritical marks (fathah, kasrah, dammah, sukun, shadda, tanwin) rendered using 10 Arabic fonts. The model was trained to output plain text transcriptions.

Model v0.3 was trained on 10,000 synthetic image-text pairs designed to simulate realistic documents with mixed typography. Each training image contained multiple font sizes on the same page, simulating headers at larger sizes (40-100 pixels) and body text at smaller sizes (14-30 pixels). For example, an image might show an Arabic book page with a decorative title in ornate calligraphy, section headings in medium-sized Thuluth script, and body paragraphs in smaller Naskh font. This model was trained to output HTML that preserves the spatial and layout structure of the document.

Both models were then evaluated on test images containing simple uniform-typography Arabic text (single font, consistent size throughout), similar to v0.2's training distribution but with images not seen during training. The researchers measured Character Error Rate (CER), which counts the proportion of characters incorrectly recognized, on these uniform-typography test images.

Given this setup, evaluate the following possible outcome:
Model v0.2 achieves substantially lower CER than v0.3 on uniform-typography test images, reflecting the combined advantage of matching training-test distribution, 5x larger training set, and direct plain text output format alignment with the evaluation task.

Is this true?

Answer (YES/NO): YES